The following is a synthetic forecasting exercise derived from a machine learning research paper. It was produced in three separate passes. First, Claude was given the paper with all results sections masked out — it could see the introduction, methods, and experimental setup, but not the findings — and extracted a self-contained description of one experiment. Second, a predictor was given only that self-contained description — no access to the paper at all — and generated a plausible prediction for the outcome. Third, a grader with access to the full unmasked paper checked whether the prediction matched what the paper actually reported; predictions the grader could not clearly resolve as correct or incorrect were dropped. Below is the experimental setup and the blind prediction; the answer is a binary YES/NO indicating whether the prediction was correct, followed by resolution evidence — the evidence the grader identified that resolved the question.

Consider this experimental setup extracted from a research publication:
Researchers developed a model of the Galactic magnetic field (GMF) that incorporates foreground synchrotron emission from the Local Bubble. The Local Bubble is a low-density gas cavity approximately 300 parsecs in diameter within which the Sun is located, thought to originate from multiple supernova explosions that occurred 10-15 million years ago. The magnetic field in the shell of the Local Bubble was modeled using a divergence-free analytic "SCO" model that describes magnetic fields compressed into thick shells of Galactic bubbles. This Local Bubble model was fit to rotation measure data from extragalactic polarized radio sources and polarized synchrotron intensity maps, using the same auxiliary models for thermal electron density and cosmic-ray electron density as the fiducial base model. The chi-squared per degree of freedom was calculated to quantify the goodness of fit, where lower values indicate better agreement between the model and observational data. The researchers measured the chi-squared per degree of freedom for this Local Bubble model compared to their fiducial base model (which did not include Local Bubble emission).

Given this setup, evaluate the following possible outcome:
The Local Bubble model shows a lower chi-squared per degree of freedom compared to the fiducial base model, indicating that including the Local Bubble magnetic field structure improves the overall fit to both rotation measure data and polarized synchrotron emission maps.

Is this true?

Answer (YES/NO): YES